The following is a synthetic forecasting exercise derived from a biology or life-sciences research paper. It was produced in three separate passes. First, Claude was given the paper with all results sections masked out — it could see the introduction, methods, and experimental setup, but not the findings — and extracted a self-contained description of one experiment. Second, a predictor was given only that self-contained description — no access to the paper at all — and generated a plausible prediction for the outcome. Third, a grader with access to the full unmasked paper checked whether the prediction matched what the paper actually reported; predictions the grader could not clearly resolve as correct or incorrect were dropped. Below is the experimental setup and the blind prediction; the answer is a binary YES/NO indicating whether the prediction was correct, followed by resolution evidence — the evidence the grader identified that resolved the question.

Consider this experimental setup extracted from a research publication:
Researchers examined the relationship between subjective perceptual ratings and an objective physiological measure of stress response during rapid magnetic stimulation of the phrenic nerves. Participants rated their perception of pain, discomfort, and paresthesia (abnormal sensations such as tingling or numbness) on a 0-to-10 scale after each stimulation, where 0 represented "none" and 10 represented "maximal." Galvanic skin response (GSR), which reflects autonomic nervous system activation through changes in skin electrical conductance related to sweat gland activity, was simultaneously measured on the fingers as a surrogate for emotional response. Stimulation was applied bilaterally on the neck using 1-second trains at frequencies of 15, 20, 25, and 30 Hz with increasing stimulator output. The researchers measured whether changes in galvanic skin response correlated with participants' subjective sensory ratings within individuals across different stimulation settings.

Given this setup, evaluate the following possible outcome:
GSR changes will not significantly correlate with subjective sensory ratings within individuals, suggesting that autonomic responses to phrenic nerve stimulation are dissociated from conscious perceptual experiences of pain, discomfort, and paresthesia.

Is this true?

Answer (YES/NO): NO